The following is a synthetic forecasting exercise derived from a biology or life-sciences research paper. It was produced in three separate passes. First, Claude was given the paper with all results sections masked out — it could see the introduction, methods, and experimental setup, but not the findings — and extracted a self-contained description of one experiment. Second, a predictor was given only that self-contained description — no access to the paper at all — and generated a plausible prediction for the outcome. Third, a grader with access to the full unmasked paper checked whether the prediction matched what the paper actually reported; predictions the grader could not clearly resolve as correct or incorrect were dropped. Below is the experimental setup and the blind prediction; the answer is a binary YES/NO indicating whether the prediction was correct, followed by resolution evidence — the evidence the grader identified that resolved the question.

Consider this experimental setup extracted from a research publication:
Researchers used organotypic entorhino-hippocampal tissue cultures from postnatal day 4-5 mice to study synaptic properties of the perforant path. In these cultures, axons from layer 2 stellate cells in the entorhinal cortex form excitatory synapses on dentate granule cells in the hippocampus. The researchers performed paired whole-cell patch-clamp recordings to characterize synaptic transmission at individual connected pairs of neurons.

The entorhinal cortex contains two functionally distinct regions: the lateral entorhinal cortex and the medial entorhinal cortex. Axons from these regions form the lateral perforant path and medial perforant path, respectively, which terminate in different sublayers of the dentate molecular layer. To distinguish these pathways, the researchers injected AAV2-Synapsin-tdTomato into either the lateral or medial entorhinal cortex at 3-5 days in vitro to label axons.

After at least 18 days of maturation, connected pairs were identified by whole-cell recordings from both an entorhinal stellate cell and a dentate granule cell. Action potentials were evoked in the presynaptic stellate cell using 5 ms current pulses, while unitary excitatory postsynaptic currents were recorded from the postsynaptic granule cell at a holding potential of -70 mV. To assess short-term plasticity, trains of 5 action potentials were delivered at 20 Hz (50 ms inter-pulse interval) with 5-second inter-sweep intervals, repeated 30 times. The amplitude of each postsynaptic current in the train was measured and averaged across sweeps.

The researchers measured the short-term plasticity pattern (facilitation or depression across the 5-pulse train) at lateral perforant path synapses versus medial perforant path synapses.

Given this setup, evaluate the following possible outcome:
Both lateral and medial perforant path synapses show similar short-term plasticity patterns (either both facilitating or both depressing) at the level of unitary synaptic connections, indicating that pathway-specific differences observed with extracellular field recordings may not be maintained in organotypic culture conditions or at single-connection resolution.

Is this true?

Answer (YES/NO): NO